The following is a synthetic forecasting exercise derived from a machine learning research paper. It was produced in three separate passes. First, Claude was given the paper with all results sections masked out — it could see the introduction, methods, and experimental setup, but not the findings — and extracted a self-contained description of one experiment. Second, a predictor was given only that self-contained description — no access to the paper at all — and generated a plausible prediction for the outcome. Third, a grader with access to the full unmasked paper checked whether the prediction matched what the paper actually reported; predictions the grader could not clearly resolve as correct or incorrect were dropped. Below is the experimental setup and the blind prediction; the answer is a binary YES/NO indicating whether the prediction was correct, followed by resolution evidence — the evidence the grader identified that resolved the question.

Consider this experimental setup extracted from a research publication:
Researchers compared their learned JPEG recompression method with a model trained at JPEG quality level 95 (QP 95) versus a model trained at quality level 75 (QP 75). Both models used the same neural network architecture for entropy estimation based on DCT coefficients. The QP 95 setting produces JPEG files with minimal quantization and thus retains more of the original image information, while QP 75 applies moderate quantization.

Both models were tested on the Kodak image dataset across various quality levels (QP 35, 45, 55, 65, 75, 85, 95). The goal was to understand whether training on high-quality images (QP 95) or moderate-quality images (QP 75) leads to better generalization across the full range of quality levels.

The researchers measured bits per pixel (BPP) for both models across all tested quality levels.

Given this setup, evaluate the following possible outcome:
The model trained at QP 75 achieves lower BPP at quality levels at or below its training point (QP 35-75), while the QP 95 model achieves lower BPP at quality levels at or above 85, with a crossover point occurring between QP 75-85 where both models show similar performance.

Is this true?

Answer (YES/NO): NO